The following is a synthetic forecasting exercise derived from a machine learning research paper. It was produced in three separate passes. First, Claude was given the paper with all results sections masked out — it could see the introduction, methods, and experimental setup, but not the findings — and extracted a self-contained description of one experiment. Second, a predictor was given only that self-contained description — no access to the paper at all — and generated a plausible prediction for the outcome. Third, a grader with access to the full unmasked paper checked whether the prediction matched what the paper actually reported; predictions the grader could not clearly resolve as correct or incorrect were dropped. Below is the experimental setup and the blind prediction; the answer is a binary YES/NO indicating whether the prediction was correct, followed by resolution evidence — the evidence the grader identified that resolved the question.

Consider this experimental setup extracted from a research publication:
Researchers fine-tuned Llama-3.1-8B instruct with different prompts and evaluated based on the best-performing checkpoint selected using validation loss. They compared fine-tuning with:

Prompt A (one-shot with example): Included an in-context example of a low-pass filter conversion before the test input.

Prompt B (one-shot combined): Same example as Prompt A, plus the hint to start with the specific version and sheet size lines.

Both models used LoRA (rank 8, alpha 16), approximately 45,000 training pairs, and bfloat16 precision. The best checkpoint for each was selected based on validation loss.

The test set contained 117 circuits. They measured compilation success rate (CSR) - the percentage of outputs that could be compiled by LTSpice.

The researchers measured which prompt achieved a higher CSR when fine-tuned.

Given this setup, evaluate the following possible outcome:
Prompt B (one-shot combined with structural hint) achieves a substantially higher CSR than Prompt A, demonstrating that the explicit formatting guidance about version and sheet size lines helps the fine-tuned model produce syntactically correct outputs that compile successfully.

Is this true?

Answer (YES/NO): YES